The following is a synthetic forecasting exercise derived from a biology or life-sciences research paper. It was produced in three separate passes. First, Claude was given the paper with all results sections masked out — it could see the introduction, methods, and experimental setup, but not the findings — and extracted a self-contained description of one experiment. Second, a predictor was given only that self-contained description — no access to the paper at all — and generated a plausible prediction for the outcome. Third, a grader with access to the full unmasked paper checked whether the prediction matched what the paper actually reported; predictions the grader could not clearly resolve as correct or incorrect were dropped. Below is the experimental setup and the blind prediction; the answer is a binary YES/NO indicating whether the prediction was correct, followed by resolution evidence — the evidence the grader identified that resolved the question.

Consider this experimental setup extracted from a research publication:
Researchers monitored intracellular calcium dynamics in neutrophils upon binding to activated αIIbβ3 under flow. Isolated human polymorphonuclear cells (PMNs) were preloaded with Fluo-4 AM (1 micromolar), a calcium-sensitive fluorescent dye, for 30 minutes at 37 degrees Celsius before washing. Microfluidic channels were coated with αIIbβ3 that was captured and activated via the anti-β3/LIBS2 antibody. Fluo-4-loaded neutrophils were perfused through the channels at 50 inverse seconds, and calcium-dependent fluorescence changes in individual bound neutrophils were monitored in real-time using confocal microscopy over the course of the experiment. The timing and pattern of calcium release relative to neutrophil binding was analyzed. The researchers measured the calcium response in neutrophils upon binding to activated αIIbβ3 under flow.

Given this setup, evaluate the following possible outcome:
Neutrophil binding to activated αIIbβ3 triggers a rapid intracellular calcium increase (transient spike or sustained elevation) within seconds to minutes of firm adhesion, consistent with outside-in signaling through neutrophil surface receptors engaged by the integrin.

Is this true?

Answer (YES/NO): YES